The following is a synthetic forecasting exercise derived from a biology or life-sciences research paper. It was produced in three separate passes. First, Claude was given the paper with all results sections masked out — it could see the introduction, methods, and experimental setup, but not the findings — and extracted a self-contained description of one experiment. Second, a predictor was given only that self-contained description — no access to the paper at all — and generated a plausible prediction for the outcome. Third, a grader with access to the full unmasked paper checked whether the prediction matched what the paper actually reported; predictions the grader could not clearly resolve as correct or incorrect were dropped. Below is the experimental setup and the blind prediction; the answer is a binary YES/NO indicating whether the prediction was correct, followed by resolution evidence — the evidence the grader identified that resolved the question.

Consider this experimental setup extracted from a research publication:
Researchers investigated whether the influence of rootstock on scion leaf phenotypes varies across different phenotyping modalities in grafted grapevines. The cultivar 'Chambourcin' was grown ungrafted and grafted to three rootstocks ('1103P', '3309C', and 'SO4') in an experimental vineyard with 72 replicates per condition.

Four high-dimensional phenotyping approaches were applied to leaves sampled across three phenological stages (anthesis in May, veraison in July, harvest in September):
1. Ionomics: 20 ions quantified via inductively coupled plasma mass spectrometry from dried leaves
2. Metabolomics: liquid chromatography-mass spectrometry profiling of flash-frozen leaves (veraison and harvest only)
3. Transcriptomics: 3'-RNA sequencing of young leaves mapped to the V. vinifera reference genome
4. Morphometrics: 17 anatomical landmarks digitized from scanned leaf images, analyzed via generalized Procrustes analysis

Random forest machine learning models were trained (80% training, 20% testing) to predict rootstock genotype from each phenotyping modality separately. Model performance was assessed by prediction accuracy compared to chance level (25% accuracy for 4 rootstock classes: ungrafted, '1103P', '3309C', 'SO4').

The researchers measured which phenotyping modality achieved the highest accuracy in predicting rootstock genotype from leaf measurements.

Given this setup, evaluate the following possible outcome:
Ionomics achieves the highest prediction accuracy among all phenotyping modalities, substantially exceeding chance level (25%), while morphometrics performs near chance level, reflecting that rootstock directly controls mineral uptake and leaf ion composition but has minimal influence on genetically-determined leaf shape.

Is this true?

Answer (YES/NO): YES